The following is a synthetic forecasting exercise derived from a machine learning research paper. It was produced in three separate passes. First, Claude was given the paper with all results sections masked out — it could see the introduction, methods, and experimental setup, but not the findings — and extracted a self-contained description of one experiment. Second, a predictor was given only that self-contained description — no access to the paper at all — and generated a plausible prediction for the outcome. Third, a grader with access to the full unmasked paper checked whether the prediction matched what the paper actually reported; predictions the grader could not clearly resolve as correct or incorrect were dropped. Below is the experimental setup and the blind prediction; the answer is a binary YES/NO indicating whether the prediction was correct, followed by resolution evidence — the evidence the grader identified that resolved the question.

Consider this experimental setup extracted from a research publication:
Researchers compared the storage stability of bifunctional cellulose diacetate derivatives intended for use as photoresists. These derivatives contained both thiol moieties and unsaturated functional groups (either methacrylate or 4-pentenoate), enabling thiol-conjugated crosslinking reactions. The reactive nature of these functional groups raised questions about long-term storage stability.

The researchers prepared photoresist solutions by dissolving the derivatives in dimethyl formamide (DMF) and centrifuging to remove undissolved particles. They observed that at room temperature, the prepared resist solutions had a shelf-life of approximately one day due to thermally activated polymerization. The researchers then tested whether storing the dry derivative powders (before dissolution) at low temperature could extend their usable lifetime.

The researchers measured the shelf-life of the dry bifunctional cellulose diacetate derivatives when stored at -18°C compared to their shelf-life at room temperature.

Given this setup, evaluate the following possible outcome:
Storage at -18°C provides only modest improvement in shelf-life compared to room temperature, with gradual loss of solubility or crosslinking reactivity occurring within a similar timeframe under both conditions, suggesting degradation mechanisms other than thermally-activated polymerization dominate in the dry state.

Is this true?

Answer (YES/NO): NO